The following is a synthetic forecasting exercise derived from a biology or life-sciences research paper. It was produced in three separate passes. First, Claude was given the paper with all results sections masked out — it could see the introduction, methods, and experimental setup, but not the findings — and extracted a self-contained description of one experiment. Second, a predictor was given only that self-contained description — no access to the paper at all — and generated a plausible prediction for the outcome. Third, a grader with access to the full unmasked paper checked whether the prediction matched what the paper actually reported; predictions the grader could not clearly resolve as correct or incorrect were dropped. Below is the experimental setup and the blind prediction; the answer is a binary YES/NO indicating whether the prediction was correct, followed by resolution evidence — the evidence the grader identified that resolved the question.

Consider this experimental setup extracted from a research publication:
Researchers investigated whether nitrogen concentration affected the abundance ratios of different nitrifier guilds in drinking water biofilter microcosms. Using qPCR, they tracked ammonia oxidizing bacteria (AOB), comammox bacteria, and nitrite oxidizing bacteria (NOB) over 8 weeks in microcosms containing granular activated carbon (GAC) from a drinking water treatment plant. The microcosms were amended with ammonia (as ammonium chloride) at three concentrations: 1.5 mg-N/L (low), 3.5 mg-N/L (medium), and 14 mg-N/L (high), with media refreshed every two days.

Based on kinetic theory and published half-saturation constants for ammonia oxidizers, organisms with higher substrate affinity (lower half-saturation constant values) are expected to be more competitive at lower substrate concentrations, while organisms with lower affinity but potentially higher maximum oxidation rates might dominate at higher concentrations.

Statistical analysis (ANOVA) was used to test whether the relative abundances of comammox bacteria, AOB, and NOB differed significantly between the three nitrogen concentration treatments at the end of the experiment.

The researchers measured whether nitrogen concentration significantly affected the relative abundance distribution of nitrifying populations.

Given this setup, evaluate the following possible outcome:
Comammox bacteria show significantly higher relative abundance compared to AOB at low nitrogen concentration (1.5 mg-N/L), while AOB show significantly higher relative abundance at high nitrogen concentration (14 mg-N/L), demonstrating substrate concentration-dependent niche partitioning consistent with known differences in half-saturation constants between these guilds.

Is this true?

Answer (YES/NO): NO